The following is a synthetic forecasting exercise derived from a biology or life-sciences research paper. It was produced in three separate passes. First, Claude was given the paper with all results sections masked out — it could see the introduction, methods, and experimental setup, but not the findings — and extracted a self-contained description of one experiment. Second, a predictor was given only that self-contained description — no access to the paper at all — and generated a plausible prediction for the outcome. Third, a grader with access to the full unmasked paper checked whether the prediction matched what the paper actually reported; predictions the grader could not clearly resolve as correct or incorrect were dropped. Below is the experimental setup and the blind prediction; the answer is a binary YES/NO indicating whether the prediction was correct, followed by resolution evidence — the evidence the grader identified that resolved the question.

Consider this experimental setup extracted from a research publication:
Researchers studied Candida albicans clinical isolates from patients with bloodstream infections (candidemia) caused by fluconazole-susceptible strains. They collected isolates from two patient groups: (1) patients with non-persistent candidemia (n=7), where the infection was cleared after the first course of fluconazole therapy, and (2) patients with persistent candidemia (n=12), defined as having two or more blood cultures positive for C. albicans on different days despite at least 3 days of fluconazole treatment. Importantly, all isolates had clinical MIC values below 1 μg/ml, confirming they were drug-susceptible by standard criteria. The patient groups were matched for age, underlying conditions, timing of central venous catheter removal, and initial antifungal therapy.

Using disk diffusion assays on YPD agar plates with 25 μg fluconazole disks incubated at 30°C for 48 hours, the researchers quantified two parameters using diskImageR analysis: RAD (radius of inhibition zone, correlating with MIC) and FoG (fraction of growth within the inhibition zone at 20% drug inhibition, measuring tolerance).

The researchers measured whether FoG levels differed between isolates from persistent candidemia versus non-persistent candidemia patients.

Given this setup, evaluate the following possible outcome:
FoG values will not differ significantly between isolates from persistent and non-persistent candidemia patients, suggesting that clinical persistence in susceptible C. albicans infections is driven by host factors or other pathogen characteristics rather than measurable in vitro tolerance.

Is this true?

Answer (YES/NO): NO